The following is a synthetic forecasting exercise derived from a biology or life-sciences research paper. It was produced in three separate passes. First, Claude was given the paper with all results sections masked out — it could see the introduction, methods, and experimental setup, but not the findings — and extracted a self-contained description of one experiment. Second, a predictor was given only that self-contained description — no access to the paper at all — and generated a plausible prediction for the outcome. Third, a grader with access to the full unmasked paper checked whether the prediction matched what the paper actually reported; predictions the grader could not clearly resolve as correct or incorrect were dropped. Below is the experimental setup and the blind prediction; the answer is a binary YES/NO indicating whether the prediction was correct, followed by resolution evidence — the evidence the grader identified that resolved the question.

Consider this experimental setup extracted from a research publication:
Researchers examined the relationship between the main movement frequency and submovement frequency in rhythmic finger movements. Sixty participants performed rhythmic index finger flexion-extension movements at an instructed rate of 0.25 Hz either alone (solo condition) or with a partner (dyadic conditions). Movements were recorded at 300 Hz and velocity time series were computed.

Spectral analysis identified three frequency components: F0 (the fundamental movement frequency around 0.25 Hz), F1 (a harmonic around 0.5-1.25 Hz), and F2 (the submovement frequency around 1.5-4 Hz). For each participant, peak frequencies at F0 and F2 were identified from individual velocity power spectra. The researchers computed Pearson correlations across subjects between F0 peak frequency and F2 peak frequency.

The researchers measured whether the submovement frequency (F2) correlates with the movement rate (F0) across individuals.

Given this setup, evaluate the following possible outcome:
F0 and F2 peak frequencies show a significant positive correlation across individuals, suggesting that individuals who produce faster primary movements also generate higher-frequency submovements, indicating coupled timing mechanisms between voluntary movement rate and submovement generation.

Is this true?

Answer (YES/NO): NO